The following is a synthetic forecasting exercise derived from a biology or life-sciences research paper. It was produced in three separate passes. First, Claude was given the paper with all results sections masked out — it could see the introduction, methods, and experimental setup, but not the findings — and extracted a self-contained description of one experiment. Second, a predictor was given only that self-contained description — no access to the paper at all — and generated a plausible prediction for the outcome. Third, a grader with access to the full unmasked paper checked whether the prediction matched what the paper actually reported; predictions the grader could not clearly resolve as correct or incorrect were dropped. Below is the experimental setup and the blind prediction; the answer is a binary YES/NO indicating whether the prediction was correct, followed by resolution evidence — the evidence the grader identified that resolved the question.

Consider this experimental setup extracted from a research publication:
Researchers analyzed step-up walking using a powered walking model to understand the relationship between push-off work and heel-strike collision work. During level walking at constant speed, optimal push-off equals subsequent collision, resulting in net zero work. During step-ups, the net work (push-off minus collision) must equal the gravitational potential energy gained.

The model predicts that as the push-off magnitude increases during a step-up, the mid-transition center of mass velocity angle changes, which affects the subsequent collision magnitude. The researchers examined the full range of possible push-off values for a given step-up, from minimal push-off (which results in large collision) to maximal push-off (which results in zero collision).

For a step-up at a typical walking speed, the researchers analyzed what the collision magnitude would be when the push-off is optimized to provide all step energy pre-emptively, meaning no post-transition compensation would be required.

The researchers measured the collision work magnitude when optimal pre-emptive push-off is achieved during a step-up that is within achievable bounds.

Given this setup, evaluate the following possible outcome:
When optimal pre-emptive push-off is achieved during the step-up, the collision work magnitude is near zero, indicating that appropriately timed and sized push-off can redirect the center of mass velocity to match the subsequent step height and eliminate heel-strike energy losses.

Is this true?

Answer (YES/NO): NO